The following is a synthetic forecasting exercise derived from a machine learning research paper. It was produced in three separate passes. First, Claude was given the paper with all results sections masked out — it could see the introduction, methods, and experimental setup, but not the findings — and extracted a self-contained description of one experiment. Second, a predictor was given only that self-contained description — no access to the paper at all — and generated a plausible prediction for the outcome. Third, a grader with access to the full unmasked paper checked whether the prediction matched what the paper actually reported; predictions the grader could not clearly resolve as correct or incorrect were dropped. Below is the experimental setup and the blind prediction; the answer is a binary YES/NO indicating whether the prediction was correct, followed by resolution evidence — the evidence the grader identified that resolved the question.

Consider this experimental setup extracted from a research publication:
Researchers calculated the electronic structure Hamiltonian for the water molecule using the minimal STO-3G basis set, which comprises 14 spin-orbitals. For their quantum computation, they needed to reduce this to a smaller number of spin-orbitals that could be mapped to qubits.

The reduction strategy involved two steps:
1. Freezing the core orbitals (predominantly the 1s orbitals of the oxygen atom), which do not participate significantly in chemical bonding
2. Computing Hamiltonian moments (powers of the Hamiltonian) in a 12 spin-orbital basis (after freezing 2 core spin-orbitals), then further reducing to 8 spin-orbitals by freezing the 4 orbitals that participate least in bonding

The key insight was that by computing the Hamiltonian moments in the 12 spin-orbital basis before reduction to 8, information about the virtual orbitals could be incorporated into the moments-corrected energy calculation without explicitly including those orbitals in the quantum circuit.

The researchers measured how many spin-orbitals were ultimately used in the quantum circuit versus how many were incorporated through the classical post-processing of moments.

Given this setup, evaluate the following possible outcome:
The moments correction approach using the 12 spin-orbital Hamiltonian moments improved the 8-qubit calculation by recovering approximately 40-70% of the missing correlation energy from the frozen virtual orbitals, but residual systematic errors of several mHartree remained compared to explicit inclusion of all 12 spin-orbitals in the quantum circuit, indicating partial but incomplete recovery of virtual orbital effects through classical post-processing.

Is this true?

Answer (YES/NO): NO